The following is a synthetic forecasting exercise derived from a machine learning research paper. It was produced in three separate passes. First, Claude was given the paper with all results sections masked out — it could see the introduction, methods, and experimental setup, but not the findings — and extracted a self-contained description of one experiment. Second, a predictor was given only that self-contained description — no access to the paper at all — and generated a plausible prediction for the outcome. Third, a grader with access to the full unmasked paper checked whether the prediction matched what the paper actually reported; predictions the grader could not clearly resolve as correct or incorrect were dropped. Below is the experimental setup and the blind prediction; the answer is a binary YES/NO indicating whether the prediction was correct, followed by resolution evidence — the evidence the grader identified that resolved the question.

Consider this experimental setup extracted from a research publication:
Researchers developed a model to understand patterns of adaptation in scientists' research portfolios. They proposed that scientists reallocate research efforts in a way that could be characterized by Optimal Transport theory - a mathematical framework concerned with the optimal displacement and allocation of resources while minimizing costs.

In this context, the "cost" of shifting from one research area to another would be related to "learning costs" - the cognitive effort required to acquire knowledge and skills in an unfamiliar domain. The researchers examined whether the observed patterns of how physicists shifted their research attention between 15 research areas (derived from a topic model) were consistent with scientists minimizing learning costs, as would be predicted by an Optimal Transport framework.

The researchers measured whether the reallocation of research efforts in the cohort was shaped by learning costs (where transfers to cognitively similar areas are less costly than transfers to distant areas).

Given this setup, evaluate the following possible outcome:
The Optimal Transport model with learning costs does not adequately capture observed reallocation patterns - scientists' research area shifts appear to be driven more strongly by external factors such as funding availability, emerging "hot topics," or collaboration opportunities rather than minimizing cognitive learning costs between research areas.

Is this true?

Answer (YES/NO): NO